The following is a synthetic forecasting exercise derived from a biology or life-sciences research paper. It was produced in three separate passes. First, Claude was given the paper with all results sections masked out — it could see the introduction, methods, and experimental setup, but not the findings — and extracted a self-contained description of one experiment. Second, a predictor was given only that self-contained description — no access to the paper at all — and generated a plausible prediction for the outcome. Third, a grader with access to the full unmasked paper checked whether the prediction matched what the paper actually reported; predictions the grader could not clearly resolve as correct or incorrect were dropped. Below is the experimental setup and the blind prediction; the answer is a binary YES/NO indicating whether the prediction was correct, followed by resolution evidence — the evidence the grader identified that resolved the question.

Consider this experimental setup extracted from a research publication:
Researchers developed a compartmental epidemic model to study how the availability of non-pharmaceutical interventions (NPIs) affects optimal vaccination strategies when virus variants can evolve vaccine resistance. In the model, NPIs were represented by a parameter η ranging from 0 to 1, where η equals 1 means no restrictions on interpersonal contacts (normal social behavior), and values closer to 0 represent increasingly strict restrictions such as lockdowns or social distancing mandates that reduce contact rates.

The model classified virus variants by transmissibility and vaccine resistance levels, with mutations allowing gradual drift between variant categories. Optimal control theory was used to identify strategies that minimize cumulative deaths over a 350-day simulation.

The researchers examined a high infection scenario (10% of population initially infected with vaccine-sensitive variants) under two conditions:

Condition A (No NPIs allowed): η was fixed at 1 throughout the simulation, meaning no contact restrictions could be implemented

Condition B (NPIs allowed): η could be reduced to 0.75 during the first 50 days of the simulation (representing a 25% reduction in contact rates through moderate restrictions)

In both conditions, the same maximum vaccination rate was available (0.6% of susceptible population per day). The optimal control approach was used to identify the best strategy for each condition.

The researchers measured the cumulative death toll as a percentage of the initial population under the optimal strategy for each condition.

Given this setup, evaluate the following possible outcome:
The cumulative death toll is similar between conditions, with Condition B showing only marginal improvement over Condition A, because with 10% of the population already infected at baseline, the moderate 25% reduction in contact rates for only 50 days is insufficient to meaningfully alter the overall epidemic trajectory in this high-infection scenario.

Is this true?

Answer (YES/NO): NO